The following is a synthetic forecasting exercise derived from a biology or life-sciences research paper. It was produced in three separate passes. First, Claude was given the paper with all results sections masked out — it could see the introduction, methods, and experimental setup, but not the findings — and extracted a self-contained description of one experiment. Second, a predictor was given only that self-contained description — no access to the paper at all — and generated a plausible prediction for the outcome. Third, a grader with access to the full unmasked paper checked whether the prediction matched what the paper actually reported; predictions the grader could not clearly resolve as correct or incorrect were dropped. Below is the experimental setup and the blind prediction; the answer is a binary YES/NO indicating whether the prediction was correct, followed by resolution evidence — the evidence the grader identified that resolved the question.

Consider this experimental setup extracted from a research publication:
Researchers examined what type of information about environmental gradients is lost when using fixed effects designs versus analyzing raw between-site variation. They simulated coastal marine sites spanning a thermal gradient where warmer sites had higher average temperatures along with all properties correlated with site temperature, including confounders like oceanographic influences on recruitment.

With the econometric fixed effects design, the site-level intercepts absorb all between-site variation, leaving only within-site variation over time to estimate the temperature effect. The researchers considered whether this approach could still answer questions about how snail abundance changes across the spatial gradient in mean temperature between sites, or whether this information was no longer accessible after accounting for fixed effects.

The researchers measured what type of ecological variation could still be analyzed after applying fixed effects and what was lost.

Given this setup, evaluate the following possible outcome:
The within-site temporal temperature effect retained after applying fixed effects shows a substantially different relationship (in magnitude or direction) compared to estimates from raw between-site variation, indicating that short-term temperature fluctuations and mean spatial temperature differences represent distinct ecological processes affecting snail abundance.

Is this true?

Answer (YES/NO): NO